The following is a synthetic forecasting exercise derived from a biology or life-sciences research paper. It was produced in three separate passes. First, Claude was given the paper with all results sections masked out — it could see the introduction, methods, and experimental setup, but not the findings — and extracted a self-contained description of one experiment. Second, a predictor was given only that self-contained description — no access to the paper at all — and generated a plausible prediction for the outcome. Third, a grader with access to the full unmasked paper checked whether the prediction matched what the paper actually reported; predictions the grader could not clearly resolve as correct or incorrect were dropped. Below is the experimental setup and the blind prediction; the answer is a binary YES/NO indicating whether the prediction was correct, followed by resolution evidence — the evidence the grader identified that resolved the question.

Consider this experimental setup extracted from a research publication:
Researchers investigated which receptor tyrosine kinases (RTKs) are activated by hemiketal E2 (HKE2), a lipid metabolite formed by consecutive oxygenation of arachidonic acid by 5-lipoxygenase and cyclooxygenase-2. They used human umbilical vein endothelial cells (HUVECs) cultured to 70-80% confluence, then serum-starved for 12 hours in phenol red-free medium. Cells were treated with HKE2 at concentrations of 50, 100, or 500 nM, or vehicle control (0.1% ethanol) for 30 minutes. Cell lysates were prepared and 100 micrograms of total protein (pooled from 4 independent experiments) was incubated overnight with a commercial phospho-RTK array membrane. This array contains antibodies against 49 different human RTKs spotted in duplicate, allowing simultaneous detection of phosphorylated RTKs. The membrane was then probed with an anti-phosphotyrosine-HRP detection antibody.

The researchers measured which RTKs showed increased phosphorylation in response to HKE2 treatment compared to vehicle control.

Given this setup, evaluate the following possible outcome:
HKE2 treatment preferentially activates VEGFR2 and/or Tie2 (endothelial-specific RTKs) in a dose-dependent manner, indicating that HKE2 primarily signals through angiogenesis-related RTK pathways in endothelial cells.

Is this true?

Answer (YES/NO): NO